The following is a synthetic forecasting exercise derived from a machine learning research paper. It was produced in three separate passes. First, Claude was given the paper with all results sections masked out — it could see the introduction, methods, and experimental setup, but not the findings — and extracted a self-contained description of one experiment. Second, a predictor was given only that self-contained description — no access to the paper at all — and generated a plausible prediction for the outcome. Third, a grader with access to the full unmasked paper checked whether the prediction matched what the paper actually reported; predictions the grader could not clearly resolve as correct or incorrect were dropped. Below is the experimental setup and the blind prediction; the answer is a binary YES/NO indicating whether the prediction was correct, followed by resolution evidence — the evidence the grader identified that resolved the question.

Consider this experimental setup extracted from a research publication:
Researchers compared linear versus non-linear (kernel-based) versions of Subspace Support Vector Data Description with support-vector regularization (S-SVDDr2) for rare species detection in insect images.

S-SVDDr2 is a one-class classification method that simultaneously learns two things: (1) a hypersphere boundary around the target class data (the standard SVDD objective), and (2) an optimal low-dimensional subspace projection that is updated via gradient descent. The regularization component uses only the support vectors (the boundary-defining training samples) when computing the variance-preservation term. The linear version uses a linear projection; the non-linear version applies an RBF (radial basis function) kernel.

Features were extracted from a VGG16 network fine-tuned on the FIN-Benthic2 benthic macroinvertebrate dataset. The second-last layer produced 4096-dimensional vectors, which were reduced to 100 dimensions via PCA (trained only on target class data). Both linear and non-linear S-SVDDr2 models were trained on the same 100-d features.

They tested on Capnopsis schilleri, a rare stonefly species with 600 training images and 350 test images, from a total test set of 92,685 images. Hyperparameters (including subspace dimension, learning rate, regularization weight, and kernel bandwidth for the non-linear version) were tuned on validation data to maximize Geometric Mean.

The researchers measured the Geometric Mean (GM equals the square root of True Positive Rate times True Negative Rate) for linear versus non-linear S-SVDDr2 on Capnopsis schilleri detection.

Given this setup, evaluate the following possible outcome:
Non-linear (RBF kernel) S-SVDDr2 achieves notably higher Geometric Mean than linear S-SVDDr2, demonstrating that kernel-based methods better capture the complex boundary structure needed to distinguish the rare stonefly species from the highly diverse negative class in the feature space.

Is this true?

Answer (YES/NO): NO